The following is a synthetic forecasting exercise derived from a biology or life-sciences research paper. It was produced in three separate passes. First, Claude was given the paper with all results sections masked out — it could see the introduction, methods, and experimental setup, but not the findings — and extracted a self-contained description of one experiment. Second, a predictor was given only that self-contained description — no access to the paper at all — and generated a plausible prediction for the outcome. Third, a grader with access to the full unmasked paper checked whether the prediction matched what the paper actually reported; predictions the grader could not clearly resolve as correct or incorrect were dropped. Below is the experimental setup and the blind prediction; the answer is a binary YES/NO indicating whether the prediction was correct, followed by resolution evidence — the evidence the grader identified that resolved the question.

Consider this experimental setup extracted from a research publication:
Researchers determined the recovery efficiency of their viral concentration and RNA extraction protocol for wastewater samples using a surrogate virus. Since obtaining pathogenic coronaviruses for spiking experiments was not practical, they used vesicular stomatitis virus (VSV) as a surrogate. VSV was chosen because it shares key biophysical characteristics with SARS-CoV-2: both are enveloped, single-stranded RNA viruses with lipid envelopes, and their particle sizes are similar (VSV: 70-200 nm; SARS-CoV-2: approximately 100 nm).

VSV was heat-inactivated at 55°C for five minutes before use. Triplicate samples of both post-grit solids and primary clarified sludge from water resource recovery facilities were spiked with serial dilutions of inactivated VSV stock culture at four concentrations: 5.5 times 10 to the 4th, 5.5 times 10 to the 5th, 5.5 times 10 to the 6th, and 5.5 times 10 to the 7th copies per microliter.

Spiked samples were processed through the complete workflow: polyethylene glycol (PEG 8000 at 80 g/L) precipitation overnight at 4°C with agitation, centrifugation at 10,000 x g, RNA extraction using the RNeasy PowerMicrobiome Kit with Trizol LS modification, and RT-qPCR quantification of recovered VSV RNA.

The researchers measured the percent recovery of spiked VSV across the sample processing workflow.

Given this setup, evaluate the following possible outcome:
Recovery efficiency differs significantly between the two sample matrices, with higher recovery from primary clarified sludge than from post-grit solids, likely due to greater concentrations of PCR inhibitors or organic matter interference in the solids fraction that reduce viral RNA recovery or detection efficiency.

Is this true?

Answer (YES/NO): NO